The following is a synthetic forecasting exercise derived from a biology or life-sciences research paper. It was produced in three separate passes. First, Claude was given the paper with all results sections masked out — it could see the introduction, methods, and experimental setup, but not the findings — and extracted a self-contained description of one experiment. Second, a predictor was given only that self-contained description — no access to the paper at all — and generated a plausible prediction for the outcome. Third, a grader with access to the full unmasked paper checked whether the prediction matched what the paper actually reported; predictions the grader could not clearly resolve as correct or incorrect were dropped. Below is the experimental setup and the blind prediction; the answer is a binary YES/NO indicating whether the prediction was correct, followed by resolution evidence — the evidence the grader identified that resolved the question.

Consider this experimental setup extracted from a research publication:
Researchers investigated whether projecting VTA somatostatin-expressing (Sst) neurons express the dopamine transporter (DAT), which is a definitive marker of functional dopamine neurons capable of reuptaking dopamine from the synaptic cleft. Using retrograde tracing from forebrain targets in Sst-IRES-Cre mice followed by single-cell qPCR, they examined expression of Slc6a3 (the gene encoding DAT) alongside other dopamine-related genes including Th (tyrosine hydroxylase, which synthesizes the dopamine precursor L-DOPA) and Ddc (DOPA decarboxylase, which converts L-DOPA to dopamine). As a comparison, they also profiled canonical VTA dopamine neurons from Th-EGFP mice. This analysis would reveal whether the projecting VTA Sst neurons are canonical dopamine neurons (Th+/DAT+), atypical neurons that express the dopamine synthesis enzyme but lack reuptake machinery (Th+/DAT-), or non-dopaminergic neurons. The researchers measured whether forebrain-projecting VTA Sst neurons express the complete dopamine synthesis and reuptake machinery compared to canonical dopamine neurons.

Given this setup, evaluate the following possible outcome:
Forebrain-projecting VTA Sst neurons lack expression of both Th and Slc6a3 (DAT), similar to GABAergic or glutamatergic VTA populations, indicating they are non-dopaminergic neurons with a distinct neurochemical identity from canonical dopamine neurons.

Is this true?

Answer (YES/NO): NO